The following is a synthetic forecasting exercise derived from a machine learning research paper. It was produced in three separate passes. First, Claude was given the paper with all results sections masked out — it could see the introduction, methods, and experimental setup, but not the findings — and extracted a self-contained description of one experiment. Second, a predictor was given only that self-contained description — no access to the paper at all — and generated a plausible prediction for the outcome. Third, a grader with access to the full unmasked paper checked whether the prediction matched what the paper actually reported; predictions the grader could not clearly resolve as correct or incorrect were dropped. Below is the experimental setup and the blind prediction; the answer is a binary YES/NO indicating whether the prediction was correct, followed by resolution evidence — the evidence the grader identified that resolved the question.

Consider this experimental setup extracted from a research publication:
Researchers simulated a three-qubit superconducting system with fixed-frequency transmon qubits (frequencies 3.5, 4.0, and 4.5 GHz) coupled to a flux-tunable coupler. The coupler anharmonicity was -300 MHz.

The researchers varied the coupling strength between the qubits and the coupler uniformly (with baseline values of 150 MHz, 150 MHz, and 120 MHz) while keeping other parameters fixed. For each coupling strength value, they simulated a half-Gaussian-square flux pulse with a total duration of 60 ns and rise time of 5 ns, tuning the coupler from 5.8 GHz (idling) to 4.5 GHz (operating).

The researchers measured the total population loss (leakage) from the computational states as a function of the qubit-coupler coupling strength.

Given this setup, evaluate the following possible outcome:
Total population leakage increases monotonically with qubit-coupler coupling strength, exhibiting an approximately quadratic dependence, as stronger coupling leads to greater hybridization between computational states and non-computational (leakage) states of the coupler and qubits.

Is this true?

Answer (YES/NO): NO